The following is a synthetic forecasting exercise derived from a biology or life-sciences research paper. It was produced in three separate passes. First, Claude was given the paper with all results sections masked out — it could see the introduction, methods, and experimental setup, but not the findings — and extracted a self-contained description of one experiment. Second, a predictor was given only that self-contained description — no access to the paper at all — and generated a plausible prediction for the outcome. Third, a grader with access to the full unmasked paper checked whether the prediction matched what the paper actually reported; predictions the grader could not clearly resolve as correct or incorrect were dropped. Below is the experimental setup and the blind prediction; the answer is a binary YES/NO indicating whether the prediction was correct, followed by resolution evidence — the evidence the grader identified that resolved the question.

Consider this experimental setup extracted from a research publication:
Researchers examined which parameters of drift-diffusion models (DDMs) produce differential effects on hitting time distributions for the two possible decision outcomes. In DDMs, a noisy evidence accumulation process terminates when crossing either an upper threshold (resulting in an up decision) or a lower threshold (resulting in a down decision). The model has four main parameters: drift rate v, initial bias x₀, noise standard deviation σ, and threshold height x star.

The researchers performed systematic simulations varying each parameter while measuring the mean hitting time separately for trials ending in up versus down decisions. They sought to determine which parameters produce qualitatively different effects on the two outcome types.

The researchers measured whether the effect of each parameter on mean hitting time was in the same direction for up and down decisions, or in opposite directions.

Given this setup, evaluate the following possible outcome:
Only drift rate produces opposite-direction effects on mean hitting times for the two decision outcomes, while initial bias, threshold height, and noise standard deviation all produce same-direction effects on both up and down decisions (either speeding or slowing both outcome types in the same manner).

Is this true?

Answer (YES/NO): NO